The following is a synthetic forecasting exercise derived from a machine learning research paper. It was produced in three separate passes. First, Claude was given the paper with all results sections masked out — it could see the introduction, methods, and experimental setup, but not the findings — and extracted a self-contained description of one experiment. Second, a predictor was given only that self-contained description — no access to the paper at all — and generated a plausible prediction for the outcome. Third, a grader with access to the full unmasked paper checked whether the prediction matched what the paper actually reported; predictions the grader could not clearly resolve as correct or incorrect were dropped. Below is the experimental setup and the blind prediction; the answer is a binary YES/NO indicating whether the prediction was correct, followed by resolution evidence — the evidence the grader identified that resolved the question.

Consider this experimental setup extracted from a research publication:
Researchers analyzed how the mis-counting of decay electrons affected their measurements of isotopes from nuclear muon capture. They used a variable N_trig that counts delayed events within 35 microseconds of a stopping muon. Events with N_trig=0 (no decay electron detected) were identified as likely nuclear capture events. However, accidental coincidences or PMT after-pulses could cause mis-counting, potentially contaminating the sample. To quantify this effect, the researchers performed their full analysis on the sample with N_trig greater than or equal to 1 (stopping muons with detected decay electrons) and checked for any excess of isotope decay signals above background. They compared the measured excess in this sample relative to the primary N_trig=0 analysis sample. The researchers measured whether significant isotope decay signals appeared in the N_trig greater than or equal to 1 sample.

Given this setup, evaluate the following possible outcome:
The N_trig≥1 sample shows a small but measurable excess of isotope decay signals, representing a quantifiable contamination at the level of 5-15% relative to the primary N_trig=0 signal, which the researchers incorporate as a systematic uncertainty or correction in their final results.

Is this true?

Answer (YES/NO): NO